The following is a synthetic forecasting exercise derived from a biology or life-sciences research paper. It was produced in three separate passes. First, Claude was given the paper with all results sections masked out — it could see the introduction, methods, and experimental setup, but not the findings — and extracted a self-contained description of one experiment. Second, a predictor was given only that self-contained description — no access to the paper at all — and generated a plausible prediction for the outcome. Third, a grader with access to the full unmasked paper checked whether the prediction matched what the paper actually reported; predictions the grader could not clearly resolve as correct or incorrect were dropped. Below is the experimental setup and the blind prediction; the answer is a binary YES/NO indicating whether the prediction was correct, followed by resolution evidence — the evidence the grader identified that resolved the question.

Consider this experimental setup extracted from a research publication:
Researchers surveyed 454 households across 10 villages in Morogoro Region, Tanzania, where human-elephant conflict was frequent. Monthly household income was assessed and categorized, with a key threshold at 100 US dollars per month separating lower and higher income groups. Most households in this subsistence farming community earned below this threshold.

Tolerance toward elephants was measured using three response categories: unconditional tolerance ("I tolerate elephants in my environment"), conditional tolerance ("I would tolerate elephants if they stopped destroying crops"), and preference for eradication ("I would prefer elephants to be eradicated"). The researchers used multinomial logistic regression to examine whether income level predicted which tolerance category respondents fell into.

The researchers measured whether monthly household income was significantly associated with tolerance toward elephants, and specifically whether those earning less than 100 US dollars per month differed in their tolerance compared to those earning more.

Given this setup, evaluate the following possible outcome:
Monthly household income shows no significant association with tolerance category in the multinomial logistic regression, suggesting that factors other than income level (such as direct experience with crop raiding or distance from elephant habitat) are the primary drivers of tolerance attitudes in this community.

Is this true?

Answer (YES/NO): NO